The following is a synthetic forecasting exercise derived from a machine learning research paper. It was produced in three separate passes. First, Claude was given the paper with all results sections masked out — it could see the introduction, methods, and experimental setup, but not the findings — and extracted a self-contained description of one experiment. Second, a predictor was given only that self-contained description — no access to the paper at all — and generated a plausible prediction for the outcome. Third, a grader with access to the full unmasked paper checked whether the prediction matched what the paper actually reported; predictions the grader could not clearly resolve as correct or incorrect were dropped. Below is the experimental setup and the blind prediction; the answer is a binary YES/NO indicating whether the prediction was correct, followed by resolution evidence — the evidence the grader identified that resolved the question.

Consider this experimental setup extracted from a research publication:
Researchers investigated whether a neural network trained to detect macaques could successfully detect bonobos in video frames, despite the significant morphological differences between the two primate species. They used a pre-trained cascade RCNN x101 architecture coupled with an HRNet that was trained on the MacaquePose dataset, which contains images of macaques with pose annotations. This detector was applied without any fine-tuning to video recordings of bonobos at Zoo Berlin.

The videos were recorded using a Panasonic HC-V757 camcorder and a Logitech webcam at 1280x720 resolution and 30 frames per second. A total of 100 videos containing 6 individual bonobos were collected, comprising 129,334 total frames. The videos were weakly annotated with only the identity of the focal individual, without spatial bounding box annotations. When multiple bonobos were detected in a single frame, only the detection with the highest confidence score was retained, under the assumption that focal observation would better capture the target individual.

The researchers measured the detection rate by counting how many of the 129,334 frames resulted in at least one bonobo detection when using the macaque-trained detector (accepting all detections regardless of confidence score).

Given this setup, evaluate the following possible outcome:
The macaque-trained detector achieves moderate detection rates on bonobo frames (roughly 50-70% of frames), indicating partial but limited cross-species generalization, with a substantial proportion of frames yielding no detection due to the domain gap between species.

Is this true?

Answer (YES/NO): YES